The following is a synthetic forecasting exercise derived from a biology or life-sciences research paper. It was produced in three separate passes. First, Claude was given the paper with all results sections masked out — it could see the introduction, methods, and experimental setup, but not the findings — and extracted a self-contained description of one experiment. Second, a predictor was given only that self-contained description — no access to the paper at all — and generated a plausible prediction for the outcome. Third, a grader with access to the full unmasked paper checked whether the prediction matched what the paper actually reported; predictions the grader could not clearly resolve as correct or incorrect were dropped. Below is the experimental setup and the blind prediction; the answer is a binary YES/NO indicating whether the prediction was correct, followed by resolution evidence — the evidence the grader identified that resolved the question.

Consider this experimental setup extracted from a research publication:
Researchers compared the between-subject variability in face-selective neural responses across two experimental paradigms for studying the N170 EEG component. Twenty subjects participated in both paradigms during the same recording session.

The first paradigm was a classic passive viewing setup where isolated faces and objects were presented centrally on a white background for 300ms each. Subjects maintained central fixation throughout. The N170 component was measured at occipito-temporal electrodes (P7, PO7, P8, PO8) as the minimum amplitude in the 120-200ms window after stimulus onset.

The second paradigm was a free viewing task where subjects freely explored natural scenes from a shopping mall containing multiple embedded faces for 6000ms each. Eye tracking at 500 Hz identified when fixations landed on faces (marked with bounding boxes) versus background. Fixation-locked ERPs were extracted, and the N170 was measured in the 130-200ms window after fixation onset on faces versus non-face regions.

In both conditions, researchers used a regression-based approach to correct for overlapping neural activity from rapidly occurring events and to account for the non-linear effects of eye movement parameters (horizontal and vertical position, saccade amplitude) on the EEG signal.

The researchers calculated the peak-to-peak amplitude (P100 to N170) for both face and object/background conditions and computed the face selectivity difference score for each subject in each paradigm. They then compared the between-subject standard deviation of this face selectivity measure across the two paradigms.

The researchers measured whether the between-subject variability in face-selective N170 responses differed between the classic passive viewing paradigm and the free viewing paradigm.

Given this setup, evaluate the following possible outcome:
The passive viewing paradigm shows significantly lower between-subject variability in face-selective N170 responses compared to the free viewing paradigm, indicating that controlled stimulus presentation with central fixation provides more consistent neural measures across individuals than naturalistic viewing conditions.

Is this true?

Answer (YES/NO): NO